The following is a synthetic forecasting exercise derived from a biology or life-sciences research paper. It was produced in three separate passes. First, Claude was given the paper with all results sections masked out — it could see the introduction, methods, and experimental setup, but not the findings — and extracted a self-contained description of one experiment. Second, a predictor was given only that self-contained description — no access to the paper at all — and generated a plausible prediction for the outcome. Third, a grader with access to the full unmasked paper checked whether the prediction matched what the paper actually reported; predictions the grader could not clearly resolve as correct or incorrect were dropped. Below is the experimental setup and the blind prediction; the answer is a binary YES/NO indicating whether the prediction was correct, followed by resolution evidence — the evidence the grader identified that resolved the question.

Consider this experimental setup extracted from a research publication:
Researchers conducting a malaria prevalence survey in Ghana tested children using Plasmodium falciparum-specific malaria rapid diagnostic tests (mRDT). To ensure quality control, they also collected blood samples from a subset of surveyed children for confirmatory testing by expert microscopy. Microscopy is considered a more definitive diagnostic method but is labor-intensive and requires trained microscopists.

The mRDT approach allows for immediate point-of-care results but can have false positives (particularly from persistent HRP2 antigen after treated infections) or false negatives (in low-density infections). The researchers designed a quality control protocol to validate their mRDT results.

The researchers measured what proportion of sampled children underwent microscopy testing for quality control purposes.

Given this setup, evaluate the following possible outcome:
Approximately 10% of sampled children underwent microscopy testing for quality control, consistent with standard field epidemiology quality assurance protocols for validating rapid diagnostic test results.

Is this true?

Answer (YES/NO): YES